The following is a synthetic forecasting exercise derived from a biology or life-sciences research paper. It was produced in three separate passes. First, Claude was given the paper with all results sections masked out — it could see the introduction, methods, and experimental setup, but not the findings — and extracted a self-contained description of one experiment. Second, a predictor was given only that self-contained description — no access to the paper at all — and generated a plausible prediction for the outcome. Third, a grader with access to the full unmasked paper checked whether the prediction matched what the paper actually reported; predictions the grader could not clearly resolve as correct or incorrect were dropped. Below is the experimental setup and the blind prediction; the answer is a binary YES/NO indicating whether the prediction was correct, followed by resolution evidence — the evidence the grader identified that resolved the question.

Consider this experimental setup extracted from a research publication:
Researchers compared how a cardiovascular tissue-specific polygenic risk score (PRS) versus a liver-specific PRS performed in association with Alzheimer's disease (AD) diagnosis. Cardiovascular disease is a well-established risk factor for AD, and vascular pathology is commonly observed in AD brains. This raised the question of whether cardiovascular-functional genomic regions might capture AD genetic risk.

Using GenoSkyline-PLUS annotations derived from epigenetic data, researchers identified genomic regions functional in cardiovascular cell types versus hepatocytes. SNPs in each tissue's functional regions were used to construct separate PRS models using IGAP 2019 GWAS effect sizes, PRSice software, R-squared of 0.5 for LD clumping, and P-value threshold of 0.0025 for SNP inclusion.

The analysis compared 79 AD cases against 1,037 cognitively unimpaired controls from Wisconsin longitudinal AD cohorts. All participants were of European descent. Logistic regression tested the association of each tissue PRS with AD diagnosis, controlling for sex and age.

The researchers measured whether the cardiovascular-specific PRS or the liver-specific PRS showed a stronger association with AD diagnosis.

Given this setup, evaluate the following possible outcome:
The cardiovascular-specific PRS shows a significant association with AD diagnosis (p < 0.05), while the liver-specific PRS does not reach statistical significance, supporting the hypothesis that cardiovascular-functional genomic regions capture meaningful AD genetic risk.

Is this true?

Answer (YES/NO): NO